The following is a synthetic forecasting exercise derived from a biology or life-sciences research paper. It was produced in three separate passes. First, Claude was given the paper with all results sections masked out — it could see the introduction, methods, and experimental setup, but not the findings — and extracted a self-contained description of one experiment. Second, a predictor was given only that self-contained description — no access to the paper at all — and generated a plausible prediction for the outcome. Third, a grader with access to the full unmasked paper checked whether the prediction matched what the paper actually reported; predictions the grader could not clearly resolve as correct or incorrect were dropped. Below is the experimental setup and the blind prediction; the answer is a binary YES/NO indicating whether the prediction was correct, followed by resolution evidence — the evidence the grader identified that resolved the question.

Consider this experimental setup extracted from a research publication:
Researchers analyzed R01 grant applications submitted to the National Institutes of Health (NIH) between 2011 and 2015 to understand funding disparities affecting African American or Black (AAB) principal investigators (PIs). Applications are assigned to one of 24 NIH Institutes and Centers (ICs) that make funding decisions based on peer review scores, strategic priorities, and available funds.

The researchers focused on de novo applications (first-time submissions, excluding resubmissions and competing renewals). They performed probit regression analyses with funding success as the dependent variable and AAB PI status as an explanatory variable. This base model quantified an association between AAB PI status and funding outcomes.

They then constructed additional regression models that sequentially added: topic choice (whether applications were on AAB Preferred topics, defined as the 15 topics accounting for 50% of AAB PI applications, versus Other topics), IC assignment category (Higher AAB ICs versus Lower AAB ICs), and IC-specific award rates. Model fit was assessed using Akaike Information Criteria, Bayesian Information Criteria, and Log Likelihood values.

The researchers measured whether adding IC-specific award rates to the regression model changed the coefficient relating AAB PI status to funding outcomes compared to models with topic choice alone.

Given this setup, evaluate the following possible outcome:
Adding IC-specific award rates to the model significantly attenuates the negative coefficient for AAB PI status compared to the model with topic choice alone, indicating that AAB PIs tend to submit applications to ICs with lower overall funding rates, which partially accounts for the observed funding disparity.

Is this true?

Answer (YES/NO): YES